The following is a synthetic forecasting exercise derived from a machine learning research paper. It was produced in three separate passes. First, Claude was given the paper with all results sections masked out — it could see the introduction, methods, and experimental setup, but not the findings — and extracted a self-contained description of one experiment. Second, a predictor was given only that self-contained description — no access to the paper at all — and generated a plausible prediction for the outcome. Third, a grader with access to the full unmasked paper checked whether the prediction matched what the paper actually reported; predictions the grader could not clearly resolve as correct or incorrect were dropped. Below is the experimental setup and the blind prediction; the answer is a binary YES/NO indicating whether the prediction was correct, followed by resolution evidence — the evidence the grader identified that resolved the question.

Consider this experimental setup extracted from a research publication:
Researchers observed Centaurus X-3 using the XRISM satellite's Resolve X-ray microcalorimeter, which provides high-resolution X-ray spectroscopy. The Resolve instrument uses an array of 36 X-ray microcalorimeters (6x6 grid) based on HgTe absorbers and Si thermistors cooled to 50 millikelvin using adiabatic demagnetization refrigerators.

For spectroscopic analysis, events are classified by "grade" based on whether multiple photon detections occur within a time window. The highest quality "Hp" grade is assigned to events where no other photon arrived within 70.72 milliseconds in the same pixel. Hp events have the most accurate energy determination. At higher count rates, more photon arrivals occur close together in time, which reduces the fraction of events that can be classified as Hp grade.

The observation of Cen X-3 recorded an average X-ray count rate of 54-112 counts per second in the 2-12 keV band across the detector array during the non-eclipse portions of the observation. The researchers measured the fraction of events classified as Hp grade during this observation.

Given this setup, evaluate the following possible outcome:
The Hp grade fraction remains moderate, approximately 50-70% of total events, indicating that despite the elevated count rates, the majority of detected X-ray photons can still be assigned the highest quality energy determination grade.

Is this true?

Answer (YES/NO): NO